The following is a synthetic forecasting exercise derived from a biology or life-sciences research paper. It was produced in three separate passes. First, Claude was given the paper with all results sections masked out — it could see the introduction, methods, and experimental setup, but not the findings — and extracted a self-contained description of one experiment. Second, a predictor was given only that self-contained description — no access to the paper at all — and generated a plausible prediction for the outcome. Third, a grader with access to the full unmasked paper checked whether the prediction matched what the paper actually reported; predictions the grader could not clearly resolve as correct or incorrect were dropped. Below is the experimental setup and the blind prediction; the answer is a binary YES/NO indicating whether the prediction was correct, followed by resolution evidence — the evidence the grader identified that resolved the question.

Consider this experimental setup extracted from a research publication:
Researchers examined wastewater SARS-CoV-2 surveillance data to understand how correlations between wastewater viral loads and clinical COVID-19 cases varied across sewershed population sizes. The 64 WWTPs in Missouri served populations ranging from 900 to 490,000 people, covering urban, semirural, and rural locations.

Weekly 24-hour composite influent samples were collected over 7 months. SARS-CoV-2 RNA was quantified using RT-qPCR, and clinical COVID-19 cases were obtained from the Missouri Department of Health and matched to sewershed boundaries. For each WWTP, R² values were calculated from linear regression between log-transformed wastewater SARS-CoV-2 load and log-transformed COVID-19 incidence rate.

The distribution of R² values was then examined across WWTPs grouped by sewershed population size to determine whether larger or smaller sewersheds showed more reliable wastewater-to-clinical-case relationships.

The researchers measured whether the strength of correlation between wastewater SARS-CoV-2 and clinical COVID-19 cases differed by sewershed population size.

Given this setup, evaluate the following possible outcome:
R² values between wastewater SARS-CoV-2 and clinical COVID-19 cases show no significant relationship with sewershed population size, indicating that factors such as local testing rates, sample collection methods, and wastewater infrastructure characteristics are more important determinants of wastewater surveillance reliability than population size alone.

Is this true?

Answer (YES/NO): NO